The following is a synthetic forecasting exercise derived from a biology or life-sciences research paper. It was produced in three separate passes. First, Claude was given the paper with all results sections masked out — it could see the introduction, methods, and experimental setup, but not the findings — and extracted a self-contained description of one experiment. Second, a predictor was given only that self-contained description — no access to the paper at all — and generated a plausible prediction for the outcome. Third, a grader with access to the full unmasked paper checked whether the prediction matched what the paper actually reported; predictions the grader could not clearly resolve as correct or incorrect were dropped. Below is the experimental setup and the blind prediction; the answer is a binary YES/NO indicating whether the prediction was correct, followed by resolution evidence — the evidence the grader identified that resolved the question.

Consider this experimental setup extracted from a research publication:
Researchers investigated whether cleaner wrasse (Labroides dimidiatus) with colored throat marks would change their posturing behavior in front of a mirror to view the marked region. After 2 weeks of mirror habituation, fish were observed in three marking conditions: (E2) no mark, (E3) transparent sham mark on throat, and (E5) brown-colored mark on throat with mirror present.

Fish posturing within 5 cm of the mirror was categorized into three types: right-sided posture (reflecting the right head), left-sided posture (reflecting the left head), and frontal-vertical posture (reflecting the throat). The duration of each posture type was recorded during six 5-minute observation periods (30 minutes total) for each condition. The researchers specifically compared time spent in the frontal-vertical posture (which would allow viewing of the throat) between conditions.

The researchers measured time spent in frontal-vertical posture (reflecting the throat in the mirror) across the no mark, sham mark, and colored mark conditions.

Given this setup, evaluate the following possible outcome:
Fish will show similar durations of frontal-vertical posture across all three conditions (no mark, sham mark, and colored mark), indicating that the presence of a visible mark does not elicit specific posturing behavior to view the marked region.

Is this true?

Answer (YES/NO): NO